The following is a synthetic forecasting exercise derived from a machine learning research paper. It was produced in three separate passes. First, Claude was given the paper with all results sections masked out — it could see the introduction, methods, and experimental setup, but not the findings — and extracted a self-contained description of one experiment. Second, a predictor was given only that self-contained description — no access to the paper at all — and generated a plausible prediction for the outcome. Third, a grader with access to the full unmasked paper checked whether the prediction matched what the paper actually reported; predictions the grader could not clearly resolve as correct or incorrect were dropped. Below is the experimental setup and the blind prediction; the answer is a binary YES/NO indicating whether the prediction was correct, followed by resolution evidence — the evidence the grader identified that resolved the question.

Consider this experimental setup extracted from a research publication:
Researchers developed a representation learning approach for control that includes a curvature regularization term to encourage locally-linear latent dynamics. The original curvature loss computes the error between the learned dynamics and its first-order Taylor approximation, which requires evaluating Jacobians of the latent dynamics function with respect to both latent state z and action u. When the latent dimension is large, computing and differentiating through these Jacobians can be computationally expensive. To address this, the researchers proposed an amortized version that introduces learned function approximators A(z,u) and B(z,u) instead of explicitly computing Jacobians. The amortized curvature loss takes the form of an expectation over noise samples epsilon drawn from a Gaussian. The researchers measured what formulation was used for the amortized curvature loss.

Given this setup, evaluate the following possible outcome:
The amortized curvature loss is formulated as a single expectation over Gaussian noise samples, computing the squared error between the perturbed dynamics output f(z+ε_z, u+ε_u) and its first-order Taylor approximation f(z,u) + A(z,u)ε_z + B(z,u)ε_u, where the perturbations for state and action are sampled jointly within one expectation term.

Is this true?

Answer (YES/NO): NO